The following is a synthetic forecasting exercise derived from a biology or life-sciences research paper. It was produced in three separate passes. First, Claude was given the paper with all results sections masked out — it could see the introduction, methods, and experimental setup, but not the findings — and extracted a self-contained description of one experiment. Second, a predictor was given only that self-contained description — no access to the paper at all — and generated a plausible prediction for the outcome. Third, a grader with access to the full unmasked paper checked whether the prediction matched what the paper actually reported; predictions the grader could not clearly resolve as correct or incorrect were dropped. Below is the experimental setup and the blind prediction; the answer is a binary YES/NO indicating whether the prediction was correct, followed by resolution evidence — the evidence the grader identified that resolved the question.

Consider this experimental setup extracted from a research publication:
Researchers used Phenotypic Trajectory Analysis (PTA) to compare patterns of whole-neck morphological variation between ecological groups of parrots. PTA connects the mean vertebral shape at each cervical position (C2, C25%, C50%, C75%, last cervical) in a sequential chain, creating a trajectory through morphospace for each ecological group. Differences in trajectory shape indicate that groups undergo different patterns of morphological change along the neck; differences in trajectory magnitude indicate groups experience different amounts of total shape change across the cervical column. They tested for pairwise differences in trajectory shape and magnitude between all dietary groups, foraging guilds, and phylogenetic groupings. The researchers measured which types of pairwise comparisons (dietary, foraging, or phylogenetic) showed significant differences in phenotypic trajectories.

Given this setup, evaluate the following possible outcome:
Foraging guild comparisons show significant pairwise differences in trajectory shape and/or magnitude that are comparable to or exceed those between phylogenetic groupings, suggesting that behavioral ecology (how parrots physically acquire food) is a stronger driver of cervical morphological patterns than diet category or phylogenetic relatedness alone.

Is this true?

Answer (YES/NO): NO